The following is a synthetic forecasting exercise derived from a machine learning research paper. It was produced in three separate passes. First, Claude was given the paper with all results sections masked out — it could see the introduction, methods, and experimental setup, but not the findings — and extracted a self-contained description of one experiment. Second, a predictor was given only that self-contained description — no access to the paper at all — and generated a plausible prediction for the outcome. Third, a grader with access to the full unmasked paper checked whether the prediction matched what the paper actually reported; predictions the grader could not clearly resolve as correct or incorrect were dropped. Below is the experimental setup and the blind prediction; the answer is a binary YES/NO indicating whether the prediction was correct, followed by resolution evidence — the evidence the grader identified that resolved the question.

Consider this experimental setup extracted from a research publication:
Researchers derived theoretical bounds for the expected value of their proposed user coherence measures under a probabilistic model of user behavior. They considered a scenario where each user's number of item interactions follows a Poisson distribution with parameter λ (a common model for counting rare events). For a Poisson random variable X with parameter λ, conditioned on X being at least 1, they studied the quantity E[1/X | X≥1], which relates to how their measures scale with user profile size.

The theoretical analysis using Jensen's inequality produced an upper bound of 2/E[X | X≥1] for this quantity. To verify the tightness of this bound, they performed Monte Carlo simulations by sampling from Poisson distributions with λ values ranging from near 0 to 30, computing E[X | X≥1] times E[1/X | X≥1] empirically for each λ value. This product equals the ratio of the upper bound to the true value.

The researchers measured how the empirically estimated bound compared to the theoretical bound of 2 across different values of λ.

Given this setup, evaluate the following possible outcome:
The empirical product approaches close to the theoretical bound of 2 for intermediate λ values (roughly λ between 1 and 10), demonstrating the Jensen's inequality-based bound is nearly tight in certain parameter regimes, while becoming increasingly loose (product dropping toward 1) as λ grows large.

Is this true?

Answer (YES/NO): NO